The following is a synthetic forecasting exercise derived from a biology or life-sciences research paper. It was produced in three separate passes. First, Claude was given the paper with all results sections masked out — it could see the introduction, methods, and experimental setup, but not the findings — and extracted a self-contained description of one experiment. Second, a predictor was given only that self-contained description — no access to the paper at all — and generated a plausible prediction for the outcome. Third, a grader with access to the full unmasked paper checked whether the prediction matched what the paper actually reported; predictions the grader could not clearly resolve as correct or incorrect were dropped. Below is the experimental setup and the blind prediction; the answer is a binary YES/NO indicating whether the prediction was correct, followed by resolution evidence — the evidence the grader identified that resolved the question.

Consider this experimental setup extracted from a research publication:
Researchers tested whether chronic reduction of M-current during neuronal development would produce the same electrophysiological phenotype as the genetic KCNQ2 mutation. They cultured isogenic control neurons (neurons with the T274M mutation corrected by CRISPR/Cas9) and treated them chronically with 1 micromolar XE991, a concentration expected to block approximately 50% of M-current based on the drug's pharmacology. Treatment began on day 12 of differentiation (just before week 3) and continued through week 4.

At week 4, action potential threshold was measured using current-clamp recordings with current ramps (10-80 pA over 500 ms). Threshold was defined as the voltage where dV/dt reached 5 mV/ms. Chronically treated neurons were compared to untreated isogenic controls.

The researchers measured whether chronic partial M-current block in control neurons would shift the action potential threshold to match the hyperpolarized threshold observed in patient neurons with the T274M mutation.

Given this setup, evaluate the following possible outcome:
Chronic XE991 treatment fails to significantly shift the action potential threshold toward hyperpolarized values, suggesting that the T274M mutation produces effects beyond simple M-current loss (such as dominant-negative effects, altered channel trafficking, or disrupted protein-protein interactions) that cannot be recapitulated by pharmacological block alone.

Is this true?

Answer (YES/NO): NO